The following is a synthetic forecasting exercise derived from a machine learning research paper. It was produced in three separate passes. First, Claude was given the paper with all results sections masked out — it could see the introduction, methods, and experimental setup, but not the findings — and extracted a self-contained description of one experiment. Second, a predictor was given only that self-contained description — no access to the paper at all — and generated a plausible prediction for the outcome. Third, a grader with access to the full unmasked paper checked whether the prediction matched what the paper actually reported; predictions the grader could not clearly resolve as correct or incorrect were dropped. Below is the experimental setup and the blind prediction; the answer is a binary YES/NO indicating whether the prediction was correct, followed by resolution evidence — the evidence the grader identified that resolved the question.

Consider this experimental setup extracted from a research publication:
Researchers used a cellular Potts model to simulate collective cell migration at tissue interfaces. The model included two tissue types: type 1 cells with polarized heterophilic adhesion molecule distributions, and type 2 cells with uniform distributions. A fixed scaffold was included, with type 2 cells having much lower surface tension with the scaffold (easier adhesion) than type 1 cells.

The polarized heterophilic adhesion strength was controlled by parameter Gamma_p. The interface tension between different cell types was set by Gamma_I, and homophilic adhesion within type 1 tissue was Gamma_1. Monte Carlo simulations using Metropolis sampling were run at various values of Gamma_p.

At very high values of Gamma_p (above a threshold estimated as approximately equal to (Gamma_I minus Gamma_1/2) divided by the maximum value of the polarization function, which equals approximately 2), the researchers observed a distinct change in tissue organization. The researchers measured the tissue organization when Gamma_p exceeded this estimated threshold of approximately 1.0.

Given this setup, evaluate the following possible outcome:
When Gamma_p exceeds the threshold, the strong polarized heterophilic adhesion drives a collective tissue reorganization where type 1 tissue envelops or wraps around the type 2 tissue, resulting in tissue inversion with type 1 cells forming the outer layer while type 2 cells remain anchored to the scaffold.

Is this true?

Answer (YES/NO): NO